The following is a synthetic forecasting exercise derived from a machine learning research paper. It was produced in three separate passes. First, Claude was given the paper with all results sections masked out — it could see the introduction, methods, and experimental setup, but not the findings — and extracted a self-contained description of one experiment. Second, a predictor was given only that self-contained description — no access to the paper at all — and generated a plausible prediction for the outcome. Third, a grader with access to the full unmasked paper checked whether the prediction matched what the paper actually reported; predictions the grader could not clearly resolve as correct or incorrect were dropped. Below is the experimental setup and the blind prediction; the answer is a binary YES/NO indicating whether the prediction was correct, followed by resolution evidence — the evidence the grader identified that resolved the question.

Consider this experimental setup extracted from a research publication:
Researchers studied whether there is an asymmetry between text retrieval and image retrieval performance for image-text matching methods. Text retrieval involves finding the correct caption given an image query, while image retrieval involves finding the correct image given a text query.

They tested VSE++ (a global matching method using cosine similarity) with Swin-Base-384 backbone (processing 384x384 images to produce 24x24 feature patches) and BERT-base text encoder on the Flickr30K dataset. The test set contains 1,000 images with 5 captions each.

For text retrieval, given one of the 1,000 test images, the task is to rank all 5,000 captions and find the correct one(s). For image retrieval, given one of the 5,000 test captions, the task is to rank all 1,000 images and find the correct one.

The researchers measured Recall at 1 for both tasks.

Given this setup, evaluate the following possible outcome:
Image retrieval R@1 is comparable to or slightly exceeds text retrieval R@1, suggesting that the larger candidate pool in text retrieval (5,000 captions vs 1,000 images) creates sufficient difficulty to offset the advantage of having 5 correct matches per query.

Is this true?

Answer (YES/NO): NO